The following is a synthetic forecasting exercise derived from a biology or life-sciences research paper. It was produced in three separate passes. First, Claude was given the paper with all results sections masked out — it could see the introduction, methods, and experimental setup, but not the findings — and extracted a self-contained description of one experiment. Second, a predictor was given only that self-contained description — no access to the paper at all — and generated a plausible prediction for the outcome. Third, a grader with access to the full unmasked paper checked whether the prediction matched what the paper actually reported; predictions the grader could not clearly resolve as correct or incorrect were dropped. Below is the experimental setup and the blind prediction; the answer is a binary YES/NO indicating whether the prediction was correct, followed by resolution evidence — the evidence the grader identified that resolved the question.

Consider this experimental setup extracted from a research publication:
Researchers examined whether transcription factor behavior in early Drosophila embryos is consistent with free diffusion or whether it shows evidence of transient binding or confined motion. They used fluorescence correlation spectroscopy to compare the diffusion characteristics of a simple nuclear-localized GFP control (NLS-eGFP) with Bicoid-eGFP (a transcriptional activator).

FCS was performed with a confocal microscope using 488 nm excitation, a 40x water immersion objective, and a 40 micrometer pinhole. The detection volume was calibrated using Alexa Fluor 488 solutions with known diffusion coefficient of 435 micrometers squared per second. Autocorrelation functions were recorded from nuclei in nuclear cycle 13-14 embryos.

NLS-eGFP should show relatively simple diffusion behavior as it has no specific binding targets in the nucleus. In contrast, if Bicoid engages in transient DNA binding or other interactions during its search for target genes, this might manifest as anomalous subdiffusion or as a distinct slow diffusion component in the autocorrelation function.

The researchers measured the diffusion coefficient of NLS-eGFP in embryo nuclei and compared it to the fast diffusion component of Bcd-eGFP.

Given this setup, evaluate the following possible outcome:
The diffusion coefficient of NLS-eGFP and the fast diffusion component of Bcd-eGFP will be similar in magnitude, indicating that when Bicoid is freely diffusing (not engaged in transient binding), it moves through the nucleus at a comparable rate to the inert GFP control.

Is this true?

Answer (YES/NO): YES